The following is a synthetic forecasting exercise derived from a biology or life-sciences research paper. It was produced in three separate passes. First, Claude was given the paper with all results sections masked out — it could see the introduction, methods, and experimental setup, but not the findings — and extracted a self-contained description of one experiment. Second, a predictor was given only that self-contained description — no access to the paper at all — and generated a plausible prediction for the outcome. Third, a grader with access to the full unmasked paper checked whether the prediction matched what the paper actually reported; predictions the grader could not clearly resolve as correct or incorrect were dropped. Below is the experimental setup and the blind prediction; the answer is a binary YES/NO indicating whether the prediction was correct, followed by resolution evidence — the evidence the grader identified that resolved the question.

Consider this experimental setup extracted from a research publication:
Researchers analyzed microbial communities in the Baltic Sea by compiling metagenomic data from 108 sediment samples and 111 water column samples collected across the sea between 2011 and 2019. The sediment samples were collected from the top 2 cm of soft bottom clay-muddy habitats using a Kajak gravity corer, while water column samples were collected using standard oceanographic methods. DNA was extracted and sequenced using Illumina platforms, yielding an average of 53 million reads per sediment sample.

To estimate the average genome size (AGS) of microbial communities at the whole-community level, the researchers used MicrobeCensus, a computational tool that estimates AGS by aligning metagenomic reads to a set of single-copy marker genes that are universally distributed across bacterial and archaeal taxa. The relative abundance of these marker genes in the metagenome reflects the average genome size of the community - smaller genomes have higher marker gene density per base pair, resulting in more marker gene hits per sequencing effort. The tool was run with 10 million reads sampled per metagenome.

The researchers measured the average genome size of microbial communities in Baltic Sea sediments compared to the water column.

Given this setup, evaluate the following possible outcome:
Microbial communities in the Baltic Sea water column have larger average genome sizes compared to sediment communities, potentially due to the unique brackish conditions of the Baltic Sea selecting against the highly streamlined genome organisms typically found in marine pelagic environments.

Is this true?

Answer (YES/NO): NO